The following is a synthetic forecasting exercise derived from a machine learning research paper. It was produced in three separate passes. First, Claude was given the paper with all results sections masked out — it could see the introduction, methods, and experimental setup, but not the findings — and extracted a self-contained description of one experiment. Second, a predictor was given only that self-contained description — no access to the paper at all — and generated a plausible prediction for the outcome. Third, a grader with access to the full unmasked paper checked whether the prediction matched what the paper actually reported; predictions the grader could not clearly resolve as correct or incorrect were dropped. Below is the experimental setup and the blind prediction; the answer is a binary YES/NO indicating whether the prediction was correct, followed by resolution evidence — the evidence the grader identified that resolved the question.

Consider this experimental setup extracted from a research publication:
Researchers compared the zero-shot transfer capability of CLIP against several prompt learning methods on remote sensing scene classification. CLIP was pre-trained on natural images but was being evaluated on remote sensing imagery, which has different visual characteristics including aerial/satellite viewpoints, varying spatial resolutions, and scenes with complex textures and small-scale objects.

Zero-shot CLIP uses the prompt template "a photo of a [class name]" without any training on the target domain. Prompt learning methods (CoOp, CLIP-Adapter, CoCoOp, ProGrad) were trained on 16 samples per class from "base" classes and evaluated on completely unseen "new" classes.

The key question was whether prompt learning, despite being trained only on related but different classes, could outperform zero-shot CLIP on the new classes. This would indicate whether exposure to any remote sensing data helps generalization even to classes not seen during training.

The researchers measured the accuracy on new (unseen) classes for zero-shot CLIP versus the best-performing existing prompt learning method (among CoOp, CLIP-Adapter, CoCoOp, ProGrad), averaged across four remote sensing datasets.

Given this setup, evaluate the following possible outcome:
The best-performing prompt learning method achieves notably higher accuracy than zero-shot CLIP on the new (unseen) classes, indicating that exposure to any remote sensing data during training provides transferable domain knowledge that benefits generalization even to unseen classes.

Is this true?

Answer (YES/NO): NO